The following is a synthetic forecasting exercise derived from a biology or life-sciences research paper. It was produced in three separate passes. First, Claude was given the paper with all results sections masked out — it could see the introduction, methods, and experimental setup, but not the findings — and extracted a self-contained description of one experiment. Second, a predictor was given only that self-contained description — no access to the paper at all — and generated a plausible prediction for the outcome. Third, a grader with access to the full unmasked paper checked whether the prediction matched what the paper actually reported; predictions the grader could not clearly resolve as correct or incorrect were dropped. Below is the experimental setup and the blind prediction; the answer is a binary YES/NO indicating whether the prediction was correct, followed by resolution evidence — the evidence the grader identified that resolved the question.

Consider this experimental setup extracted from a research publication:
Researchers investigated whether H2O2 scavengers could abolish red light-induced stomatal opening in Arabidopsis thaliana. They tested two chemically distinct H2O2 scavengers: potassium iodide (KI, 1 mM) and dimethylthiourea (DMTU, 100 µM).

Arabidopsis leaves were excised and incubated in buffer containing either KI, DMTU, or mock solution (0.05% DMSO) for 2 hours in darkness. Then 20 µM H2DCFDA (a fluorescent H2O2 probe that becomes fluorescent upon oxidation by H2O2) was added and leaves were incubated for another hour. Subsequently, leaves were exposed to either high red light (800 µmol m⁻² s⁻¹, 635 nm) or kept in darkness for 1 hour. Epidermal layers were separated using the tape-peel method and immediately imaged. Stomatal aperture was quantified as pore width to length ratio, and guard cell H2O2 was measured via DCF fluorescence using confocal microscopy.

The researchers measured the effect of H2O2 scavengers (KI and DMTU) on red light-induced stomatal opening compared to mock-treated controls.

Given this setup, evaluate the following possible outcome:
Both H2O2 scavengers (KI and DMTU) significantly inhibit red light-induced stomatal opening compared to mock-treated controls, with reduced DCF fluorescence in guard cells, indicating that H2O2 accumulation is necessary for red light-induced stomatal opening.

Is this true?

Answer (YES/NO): YES